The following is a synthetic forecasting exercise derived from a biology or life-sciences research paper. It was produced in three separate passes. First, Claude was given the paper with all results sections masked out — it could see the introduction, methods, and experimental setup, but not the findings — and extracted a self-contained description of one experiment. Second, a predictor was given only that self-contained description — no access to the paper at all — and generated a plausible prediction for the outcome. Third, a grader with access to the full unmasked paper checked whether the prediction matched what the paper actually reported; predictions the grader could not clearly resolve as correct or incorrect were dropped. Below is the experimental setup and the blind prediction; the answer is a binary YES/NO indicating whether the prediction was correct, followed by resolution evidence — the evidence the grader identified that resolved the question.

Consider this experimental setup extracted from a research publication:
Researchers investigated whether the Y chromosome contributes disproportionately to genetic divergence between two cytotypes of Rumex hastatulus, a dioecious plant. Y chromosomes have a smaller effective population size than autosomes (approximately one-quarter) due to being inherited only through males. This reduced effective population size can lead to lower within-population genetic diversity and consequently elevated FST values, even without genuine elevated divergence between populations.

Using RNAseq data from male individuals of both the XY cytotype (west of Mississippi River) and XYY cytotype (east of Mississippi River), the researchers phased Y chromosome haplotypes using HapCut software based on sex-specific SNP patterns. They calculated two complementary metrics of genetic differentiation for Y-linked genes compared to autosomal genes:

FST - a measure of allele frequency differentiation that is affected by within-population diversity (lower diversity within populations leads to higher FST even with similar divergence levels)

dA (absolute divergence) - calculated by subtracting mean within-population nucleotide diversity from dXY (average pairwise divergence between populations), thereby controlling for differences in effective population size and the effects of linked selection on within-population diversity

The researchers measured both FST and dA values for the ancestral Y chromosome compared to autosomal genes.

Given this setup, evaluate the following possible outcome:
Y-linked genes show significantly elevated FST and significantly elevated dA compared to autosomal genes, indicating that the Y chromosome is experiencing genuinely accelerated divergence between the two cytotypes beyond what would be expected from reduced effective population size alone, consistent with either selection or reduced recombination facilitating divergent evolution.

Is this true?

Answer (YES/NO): YES